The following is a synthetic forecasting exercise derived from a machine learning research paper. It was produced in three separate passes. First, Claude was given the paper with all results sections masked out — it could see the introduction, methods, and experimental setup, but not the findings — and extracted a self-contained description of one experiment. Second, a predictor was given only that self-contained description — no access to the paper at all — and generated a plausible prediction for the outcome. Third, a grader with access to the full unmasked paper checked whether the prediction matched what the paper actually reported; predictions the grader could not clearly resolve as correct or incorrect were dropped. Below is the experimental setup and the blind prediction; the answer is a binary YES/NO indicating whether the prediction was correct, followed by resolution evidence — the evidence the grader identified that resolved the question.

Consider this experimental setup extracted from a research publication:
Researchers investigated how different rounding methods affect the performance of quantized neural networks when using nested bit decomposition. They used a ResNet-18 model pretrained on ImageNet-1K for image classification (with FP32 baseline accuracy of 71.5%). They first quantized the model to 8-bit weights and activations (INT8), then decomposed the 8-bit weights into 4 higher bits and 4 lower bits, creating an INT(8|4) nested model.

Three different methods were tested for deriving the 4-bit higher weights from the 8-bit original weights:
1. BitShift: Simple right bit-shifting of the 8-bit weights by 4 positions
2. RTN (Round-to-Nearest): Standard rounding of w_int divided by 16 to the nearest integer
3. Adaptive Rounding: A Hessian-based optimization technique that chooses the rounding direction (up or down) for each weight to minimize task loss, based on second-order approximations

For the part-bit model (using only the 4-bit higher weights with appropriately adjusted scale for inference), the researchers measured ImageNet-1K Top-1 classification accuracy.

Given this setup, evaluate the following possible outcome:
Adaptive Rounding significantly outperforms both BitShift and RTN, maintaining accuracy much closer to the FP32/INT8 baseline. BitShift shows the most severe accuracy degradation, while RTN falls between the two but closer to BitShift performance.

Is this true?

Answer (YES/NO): YES